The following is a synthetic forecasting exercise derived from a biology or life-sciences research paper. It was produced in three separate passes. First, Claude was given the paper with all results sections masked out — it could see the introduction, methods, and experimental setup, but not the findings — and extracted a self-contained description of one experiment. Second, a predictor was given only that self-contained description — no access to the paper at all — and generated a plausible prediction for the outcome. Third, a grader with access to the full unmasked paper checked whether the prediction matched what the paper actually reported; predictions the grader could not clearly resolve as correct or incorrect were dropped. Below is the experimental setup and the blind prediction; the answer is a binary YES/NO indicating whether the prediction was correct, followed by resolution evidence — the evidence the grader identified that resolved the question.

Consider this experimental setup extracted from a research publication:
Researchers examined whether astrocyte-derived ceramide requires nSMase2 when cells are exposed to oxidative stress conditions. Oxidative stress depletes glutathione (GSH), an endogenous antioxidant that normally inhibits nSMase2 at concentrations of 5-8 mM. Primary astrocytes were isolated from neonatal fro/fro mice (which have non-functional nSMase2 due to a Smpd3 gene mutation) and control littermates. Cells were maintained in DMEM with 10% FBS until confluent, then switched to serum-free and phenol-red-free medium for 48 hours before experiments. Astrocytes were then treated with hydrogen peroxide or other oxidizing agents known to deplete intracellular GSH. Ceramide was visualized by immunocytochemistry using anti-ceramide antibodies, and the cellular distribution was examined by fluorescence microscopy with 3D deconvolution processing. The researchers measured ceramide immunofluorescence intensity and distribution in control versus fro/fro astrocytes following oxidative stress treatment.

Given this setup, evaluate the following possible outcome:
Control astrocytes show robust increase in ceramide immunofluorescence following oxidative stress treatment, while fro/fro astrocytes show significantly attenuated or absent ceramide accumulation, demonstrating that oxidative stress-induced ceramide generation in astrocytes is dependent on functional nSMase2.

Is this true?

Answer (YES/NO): YES